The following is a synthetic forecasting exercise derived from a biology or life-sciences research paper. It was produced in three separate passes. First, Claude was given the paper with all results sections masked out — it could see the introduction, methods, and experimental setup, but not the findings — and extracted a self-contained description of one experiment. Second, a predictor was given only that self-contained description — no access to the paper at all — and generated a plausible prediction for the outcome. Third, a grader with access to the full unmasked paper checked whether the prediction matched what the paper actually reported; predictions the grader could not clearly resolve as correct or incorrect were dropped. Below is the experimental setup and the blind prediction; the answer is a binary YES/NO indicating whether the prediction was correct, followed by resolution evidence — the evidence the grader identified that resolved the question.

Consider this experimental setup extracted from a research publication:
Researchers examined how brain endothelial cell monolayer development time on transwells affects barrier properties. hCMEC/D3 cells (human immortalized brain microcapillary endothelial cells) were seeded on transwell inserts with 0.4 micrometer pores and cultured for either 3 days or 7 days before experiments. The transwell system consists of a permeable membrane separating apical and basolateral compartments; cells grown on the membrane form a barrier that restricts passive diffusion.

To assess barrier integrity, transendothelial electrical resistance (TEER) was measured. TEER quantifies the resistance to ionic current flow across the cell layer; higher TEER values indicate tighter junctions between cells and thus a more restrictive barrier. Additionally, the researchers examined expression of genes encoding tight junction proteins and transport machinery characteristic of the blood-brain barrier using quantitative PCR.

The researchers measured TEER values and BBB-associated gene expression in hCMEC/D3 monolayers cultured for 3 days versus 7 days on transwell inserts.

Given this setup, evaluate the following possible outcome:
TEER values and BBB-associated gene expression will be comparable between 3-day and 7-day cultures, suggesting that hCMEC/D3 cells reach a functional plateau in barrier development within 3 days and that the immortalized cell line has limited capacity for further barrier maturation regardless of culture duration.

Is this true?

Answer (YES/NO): NO